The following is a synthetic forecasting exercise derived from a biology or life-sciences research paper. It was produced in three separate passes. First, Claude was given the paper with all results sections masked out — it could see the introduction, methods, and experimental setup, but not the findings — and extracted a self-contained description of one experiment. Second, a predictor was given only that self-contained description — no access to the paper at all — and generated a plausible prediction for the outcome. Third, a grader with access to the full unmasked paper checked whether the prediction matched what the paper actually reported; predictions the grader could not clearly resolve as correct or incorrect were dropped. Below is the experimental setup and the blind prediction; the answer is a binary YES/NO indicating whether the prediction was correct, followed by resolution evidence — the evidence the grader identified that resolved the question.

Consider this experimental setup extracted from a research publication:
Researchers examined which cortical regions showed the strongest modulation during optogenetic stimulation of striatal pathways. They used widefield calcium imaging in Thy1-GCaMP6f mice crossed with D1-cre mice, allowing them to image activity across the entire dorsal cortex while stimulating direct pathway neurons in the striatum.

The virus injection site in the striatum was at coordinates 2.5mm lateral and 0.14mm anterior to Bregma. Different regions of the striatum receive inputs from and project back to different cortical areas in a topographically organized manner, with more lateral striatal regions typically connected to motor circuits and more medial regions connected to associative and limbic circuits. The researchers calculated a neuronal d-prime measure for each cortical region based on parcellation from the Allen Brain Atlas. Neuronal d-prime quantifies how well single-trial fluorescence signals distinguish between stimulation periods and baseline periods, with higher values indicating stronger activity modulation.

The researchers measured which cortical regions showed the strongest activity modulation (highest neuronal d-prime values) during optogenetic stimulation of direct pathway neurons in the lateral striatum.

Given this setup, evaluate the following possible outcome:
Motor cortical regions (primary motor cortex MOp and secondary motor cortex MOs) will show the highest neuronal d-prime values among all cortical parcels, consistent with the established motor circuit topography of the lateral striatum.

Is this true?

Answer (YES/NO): NO